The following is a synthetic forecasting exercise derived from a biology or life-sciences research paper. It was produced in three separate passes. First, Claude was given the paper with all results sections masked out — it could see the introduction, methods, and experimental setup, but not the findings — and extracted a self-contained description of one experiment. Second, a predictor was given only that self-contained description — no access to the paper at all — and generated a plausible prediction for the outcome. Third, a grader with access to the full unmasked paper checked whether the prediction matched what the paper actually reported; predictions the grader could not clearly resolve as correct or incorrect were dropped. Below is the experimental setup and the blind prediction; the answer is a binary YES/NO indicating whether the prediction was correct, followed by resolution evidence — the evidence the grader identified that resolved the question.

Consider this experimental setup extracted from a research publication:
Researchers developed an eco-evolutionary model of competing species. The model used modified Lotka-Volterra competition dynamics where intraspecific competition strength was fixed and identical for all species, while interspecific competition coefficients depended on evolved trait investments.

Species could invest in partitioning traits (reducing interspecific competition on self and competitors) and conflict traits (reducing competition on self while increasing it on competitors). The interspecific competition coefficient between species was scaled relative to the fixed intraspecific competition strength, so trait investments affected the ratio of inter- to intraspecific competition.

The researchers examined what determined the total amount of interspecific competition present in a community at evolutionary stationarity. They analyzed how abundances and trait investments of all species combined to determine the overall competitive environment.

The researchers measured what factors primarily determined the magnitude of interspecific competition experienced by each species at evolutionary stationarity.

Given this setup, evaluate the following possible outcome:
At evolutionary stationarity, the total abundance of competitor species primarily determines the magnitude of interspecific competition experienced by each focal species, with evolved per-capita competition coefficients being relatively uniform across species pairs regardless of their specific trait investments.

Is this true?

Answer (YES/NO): NO